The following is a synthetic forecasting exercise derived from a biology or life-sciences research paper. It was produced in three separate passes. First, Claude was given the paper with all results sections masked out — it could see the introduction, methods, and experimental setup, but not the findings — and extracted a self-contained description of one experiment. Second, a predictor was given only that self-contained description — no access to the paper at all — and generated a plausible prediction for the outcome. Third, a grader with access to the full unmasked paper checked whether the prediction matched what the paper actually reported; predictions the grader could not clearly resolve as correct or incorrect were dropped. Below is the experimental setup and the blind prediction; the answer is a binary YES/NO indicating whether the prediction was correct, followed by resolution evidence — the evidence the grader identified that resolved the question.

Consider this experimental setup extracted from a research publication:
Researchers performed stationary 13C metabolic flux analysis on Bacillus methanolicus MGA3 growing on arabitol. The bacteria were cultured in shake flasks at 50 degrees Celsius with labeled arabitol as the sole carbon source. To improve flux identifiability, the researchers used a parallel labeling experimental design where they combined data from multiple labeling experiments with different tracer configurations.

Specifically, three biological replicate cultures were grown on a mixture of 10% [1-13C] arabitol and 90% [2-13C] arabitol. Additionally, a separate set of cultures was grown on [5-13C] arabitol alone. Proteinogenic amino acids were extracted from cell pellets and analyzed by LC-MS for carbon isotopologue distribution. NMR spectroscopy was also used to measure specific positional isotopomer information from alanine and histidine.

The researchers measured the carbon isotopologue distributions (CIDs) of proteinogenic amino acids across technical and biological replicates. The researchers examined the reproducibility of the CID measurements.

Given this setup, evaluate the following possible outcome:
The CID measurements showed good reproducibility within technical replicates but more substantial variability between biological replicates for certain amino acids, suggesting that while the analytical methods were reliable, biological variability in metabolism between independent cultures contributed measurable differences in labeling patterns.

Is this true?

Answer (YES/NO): NO